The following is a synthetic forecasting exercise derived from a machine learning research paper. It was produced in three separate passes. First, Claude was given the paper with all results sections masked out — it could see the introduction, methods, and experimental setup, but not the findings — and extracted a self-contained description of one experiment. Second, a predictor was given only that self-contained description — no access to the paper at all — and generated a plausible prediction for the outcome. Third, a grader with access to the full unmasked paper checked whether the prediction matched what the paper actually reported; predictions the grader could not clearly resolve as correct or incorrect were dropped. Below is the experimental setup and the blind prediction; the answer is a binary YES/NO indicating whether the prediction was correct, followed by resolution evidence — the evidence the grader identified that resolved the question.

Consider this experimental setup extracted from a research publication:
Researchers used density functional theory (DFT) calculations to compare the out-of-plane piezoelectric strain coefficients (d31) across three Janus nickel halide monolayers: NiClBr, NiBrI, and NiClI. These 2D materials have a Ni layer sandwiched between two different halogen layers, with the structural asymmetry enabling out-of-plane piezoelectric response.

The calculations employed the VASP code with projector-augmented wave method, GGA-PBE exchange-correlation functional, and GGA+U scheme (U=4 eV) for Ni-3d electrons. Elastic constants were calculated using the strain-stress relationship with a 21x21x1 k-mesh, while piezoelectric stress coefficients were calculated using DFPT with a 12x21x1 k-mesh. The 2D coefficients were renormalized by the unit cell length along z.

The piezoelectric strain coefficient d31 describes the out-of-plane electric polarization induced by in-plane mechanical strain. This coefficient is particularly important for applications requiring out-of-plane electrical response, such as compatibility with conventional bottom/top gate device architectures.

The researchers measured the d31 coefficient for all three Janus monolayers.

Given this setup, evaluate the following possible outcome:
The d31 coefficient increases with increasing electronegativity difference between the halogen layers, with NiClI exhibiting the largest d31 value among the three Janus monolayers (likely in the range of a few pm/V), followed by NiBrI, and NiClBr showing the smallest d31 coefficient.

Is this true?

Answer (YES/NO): YES